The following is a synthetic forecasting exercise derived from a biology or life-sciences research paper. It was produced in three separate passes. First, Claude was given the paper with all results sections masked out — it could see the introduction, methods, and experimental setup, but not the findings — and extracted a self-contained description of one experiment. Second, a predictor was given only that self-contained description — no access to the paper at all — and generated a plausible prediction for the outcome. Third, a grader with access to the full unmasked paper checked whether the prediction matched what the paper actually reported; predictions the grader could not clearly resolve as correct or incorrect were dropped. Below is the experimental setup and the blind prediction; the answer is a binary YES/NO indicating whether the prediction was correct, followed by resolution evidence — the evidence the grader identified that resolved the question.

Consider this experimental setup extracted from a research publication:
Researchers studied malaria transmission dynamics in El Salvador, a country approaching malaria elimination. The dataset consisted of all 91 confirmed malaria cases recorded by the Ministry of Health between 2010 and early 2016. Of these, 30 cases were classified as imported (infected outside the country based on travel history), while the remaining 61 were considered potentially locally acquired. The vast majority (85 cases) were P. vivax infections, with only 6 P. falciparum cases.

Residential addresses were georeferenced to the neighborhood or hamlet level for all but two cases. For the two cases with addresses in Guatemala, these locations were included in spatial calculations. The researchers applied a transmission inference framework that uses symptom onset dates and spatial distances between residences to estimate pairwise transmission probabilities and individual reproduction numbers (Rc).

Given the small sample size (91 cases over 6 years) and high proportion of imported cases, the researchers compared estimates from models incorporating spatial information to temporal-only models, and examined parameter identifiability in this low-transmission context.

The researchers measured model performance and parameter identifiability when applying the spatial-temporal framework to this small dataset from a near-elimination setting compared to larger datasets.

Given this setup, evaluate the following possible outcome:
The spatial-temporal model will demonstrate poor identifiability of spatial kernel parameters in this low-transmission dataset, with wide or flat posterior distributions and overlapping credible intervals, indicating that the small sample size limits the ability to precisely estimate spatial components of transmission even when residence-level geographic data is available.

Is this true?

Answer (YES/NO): YES